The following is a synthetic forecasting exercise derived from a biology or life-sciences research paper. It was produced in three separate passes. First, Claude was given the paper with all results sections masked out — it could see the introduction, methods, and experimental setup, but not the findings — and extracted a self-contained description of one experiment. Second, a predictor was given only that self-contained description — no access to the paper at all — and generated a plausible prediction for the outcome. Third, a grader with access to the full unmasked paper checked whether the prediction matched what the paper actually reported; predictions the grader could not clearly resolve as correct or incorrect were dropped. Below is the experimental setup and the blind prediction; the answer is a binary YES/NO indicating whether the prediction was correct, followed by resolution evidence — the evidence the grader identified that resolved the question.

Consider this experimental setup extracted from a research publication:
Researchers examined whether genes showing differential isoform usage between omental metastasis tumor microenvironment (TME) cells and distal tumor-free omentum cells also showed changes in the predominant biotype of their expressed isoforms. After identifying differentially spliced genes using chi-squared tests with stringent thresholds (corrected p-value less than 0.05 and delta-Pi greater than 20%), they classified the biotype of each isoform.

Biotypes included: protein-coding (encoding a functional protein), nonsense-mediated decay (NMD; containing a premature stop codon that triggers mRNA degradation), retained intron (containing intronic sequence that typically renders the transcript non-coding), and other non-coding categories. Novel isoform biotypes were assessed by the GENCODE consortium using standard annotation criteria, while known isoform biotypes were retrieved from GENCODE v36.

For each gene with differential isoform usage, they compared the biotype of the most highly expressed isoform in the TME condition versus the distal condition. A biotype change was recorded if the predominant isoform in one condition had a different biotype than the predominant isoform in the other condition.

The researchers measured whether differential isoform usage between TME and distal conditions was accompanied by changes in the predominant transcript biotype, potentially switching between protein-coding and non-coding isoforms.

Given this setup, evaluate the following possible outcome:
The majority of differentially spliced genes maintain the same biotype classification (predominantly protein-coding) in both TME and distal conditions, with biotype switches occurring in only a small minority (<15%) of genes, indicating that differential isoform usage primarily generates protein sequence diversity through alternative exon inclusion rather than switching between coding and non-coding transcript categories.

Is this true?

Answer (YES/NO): NO